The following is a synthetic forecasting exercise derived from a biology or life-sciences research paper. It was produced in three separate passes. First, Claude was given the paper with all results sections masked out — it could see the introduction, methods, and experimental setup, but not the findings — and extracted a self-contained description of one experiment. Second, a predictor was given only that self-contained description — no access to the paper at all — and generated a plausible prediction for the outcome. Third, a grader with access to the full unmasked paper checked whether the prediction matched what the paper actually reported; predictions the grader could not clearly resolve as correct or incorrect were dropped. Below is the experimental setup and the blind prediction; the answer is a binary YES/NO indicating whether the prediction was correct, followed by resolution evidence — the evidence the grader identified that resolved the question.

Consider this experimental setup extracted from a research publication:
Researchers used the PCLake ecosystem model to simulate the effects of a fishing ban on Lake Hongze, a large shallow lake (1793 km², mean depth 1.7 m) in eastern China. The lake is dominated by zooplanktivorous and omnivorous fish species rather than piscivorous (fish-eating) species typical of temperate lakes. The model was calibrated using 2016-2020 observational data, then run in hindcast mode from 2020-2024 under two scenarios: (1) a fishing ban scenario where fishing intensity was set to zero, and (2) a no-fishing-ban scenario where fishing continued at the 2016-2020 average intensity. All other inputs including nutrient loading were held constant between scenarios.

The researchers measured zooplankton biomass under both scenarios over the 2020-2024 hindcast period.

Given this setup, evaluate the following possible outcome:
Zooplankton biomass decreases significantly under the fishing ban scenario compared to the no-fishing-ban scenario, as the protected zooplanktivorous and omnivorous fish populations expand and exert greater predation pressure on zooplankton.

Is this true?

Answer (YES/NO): NO